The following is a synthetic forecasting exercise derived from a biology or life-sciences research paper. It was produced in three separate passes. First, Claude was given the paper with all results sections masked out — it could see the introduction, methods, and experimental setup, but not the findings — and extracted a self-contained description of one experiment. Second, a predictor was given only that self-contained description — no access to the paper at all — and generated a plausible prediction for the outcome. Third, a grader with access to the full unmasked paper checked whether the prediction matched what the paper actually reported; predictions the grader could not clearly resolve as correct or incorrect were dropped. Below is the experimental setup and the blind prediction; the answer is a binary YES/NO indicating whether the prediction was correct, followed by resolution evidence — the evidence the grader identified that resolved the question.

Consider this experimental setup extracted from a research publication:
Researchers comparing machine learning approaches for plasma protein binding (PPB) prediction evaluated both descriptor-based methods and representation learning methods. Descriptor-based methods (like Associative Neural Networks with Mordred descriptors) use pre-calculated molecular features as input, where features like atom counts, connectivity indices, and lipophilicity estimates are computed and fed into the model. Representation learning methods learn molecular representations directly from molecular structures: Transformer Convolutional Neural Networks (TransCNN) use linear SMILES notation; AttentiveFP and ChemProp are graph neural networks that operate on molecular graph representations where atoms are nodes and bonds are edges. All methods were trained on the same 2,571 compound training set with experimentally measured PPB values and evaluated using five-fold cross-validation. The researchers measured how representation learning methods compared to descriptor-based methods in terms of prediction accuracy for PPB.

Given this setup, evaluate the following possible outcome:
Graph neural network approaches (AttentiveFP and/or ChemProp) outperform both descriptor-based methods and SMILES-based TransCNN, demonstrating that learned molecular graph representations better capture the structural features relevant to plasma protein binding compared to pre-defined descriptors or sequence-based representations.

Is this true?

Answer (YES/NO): NO